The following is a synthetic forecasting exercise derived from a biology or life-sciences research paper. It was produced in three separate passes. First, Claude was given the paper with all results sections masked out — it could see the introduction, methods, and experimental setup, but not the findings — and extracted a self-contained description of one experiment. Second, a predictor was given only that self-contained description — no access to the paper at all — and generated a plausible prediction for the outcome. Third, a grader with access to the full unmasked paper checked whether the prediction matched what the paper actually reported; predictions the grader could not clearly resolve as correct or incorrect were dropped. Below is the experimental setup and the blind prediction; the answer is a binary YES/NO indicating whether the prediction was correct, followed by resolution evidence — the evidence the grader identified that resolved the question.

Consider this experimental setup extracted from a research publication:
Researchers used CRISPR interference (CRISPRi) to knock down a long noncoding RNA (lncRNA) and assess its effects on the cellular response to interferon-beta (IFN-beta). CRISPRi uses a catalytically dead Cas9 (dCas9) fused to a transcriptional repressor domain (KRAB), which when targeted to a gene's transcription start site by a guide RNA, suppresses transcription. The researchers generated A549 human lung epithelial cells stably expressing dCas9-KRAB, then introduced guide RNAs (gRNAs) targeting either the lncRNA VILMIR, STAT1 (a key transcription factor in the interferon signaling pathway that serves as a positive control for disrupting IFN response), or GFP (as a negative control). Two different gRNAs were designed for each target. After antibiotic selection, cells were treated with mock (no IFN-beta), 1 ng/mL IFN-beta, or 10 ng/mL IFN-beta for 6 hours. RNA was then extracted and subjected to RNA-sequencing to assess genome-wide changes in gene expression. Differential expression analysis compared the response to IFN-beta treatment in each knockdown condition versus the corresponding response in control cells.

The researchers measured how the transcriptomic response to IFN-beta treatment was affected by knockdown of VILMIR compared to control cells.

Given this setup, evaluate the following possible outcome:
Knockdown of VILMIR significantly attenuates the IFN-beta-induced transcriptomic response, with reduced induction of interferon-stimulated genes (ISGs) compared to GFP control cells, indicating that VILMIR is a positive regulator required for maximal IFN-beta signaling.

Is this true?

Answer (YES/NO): YES